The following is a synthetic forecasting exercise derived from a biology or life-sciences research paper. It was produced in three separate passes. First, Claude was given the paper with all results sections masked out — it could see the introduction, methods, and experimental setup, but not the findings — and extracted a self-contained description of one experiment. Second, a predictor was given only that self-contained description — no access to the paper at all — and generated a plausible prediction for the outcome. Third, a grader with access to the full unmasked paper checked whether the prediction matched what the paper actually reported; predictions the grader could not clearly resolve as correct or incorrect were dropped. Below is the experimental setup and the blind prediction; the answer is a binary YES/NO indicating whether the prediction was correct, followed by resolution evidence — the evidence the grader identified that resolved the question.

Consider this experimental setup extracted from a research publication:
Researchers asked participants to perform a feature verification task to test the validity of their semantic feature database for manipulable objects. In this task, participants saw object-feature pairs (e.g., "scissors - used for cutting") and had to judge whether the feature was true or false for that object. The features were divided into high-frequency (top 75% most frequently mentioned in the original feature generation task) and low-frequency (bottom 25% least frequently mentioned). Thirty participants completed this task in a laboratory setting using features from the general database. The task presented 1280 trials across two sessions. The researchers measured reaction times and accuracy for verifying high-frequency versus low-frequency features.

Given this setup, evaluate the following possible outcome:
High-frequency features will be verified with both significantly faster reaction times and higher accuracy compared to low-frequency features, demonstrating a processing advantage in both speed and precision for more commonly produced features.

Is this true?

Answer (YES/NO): YES